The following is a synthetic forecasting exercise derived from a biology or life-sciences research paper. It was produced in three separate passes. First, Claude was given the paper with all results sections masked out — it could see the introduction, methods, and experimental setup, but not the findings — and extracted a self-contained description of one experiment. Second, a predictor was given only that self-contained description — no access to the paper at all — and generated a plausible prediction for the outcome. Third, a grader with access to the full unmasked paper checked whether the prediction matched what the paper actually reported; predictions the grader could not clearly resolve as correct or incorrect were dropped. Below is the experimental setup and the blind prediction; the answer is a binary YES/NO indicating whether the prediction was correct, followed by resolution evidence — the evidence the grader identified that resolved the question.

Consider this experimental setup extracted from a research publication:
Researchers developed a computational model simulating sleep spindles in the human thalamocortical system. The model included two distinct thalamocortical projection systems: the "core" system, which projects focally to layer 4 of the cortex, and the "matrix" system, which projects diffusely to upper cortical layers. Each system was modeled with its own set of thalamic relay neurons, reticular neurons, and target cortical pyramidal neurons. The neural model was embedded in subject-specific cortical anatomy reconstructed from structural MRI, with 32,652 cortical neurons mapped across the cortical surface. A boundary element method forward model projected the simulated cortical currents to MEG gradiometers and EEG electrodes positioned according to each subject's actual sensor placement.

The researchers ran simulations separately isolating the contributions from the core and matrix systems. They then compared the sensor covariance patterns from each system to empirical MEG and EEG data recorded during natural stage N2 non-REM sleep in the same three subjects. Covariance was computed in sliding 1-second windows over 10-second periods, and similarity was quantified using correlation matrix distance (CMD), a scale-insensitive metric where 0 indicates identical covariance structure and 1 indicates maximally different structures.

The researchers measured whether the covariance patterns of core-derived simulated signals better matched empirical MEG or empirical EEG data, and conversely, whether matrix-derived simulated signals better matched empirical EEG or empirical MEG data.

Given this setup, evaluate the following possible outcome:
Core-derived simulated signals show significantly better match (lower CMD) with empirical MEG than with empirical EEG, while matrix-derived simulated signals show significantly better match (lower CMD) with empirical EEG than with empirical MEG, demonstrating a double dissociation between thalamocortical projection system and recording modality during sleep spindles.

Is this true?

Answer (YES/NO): NO